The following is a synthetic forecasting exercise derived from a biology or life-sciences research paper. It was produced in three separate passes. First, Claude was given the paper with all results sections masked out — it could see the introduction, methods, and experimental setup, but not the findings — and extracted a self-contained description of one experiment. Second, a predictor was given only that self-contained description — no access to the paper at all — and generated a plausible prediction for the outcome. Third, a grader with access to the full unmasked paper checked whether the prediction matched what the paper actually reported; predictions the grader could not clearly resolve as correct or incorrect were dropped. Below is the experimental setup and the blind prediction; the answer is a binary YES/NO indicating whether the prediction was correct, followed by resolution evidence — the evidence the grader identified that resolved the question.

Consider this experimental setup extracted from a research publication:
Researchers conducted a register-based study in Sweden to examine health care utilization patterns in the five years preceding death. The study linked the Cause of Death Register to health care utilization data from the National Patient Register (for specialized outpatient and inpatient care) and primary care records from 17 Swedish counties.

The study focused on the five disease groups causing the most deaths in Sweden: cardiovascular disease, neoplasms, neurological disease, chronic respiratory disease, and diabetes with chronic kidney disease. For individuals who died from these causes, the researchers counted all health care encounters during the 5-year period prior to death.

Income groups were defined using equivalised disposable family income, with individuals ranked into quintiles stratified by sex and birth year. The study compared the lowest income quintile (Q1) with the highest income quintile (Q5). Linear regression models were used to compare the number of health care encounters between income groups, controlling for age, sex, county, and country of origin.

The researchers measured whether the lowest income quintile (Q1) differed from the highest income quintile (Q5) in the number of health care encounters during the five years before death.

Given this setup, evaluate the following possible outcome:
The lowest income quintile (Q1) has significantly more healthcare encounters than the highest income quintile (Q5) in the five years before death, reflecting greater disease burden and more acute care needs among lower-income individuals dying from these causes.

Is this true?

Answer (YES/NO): NO